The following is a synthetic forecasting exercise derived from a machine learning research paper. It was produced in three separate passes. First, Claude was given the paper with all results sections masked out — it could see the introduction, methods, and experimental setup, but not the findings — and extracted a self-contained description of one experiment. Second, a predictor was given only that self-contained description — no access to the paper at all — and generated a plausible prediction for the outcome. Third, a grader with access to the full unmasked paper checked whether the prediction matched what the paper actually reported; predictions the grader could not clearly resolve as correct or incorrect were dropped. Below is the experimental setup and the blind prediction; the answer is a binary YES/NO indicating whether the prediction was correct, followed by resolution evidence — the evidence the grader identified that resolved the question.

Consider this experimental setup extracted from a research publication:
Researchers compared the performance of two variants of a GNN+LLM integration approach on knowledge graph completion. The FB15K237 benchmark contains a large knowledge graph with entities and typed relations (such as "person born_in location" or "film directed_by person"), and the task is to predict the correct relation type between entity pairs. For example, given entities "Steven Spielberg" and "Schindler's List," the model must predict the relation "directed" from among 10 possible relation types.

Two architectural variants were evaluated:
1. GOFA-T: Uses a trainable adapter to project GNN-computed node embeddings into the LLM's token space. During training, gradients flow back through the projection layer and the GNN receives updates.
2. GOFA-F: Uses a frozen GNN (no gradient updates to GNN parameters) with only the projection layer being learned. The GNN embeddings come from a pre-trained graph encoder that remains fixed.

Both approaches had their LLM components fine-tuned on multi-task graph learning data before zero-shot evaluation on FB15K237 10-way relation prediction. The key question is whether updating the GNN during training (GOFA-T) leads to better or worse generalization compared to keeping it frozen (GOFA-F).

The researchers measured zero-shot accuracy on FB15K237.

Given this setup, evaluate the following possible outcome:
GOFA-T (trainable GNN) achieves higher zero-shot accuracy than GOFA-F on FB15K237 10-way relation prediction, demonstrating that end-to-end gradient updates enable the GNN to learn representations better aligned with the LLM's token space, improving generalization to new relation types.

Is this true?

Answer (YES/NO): NO